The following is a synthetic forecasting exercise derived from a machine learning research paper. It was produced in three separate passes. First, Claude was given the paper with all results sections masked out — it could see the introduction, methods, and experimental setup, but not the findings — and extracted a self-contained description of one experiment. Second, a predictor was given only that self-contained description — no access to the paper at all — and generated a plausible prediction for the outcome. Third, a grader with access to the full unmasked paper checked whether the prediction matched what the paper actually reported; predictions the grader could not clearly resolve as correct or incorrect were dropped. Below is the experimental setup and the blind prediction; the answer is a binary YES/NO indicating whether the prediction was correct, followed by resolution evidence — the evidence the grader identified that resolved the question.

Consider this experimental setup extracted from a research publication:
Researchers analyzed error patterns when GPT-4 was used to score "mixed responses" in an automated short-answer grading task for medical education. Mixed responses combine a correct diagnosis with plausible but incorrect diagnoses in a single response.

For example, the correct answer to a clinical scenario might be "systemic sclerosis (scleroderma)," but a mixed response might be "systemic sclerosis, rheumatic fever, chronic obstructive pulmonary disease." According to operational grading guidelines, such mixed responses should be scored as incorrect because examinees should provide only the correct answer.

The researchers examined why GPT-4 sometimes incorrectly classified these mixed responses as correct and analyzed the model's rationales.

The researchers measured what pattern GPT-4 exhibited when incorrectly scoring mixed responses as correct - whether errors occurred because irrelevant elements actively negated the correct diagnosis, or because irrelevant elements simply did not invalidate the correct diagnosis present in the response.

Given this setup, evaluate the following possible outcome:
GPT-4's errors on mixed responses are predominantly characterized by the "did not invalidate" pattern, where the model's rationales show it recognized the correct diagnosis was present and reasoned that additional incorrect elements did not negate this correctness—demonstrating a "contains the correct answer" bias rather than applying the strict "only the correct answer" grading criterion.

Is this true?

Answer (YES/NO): YES